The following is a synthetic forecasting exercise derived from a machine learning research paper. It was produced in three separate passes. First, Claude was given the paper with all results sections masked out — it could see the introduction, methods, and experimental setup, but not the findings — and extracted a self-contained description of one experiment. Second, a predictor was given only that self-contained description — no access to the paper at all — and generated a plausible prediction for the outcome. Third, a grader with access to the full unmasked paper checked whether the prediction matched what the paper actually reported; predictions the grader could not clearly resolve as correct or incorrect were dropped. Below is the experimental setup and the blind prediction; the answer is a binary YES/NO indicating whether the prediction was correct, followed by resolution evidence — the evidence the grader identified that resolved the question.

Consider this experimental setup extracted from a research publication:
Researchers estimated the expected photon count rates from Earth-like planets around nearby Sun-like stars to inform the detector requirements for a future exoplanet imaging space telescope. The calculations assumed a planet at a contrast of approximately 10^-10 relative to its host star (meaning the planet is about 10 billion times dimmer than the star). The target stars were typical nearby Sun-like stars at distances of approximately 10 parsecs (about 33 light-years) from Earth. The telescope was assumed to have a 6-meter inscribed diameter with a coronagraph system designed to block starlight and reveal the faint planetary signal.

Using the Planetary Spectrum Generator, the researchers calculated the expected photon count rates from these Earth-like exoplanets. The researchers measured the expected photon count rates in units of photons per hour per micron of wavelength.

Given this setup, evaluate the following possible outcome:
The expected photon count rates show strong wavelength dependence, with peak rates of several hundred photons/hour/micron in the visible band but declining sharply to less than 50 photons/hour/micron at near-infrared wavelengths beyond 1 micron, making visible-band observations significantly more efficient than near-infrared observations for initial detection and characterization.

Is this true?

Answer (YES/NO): NO